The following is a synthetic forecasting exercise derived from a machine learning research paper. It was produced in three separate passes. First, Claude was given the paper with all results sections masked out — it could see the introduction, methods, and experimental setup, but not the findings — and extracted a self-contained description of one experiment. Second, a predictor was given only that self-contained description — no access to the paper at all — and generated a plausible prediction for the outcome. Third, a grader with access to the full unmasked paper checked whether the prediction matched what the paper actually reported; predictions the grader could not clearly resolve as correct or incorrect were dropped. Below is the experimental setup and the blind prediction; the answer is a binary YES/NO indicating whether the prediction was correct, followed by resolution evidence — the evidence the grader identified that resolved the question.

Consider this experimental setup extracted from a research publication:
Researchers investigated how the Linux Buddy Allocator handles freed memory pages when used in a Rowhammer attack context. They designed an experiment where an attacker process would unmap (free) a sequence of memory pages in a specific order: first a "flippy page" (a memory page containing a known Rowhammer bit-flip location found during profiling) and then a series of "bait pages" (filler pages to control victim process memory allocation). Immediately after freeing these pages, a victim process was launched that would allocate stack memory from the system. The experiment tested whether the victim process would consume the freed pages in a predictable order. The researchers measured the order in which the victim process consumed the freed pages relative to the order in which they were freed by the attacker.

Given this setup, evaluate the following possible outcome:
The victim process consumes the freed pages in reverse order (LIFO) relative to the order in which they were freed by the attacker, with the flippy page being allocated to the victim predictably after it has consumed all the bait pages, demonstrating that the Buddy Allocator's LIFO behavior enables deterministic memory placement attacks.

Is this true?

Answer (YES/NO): YES